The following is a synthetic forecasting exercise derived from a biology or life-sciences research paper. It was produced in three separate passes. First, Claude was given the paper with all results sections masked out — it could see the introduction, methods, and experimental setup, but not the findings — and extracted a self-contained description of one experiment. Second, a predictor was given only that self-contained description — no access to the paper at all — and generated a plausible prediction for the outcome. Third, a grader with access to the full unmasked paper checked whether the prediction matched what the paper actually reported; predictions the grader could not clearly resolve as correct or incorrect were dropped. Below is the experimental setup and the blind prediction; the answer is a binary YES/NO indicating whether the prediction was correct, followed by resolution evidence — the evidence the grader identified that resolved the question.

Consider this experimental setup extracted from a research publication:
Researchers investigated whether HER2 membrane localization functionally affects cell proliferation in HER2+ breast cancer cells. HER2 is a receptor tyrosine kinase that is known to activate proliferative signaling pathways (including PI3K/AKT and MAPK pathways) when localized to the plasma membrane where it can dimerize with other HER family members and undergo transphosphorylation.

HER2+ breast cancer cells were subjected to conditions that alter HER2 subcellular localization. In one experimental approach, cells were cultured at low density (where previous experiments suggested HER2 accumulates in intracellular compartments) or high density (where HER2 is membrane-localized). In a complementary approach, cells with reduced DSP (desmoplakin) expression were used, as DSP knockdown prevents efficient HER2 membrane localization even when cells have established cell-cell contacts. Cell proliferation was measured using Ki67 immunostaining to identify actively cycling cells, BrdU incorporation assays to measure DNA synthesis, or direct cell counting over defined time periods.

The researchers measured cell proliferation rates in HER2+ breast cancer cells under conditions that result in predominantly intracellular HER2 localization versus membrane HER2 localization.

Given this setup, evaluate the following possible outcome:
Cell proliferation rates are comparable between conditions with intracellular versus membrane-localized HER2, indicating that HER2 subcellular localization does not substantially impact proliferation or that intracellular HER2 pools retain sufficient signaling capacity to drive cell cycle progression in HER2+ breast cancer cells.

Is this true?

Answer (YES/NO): NO